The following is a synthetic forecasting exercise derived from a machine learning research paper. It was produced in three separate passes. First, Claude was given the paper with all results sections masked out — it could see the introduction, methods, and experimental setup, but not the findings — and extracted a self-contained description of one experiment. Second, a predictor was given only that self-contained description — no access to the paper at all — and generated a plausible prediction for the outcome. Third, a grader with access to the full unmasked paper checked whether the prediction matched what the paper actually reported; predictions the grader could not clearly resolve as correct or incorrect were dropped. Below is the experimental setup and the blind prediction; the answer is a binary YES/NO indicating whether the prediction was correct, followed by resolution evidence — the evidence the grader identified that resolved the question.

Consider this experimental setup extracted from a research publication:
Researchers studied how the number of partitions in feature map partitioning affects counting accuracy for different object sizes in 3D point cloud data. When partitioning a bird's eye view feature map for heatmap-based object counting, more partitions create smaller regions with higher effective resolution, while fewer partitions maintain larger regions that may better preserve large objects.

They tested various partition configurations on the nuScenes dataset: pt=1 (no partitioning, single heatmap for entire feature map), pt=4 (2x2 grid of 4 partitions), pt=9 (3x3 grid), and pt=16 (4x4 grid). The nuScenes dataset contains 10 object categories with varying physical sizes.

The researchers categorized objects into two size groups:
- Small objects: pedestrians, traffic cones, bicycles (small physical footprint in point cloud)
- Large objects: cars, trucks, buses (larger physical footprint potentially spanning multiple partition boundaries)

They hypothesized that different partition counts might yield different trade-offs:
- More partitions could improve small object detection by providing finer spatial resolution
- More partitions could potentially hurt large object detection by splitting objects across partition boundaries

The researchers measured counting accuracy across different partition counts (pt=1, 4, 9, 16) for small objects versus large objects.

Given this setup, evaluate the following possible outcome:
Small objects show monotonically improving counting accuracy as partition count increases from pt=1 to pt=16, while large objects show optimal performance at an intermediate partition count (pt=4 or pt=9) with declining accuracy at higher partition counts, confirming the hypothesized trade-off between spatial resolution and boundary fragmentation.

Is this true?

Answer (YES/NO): NO